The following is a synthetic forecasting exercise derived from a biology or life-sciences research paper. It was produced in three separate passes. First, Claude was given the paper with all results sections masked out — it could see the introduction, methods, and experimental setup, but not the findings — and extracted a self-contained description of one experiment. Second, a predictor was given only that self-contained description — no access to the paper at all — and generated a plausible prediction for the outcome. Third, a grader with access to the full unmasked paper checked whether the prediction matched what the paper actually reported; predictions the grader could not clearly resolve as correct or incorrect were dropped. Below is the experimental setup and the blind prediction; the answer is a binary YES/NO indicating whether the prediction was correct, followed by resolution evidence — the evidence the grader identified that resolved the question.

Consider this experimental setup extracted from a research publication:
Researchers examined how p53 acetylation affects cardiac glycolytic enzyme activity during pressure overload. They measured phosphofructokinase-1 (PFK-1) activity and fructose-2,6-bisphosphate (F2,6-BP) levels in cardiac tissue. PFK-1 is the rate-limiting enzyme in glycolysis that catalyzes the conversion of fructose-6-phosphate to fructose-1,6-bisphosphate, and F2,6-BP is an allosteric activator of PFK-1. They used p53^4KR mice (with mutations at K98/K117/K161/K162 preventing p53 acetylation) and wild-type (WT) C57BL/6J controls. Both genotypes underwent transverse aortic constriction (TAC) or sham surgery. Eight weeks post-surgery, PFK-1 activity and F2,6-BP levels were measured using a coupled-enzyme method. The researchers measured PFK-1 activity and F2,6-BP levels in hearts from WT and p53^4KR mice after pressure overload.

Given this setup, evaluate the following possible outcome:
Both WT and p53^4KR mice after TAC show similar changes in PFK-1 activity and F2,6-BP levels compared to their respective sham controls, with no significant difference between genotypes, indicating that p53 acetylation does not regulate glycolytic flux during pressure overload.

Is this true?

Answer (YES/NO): NO